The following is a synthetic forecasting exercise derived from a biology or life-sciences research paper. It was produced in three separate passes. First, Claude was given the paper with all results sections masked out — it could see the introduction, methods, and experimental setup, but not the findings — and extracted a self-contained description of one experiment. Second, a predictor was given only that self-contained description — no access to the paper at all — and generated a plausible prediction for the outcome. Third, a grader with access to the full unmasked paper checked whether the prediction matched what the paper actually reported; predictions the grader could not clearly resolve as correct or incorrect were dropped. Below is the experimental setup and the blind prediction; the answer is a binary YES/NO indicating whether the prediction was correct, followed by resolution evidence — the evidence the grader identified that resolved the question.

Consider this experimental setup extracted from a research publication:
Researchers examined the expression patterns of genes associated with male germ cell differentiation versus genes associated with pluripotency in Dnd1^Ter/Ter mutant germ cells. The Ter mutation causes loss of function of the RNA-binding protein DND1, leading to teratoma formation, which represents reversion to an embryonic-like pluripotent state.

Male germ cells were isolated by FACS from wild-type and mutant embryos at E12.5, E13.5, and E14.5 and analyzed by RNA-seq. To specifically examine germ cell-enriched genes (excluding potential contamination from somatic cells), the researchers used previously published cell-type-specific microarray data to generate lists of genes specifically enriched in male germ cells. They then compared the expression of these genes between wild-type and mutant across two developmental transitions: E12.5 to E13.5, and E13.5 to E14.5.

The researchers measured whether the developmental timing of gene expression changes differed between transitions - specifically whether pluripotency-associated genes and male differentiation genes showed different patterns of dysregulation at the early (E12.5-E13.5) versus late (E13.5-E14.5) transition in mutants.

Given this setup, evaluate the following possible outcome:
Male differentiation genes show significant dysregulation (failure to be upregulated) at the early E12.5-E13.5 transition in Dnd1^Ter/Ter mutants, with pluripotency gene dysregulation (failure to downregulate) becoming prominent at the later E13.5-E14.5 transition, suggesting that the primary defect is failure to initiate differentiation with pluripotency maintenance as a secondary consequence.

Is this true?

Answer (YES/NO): NO